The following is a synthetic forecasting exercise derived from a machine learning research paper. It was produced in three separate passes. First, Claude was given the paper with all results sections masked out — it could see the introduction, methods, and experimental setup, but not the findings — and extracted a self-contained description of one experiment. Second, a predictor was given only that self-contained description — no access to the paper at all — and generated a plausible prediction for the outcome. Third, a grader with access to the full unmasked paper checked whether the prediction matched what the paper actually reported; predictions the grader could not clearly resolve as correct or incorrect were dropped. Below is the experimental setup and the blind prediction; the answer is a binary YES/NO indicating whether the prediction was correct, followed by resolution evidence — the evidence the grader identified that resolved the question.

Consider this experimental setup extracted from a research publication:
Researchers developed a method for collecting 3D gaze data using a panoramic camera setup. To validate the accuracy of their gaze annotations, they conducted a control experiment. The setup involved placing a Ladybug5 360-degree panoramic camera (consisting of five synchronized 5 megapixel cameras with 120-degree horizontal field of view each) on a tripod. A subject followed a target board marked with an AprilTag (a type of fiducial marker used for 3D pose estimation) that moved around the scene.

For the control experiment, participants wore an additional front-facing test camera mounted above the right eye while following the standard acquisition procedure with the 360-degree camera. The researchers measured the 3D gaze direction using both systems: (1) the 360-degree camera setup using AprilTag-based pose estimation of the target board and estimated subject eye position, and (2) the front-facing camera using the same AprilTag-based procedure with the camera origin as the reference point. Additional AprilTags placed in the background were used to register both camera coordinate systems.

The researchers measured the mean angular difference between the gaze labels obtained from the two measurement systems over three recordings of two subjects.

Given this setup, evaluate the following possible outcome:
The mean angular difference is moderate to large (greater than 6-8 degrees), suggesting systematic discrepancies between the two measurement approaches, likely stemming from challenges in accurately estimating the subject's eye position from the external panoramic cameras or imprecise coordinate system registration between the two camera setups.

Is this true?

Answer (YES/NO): NO